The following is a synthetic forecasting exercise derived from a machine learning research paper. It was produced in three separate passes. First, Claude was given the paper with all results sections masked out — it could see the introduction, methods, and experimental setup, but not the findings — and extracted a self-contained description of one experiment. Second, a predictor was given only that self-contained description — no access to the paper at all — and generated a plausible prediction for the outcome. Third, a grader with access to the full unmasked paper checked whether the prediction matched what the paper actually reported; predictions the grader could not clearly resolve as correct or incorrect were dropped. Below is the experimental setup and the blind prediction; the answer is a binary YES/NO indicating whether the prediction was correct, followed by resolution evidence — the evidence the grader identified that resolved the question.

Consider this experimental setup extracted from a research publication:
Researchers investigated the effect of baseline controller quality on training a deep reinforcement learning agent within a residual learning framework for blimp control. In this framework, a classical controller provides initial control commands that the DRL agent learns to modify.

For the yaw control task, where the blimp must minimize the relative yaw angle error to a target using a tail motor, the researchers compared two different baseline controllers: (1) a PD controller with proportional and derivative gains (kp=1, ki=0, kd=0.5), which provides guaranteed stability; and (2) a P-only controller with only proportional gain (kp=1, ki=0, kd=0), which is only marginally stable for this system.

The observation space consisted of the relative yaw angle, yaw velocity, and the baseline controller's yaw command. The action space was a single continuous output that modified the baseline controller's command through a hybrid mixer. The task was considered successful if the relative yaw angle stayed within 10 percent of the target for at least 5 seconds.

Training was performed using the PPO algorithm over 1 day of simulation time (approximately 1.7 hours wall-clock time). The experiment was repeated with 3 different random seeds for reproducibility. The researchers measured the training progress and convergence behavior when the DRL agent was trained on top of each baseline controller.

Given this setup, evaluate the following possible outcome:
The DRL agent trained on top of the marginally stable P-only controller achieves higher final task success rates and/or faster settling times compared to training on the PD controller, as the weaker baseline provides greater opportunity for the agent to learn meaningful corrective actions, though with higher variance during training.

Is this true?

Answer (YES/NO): NO